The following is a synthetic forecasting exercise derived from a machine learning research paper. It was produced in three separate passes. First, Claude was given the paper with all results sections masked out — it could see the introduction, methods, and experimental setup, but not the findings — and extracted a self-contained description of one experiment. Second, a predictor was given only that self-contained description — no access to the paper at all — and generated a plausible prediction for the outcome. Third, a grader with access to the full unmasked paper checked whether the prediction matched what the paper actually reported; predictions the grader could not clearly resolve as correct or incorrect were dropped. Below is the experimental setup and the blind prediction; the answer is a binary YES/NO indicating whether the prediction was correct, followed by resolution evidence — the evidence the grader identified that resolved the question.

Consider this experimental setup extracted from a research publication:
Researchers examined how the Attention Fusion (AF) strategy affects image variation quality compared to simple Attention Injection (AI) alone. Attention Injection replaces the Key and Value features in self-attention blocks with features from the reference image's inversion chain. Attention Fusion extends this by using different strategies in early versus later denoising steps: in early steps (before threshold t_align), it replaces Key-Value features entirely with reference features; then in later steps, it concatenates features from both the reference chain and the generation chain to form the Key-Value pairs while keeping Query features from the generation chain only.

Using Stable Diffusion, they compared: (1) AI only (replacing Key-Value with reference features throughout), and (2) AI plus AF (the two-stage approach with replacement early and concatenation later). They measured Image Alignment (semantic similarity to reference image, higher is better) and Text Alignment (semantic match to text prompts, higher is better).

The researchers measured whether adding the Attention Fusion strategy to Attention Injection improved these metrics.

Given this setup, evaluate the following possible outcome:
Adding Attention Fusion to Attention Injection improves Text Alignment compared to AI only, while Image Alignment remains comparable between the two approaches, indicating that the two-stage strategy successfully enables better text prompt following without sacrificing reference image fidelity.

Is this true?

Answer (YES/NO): NO